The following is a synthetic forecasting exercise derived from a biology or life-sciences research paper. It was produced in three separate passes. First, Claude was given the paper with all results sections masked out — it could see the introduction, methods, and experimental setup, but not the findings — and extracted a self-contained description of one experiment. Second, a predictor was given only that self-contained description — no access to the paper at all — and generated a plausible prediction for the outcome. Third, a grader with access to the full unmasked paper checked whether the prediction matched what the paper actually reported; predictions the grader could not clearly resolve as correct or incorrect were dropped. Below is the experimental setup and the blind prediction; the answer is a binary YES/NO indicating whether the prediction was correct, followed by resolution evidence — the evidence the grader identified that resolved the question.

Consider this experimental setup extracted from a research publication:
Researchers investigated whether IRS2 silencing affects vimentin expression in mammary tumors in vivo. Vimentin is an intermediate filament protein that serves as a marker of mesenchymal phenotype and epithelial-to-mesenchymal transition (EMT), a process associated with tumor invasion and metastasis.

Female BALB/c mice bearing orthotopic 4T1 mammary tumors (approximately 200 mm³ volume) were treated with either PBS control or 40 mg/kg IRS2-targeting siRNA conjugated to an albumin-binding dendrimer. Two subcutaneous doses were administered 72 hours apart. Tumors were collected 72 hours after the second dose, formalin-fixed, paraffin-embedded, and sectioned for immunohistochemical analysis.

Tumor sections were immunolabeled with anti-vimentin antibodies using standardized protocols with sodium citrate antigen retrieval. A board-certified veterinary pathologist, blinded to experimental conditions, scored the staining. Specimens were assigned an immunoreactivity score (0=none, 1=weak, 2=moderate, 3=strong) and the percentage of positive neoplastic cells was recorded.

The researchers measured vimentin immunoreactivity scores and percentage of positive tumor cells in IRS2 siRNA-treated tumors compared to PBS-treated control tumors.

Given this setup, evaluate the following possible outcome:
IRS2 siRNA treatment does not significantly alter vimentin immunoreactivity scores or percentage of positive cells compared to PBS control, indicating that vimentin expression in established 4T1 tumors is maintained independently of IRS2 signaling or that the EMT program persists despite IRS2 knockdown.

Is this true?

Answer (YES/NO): NO